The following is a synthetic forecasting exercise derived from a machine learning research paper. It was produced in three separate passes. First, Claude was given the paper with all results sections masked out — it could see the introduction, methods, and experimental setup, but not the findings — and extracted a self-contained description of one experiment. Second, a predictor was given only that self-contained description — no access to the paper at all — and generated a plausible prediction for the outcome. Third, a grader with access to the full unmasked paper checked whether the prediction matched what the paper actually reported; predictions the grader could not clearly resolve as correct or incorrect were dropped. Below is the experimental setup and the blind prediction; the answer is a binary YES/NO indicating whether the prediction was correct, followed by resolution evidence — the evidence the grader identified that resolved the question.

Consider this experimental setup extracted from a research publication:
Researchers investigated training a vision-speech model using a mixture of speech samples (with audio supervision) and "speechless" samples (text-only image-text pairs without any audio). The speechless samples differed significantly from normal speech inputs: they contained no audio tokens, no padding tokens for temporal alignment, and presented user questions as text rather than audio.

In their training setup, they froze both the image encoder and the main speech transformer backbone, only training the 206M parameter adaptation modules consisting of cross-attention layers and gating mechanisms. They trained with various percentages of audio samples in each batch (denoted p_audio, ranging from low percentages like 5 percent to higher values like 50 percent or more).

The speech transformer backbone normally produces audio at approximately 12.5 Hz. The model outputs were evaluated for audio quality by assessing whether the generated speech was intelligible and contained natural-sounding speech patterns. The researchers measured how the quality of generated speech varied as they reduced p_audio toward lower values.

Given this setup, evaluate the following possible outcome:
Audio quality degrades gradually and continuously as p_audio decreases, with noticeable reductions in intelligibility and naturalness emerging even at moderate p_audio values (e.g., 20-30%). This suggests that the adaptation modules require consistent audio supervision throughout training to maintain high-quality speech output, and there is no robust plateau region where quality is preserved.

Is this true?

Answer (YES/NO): NO